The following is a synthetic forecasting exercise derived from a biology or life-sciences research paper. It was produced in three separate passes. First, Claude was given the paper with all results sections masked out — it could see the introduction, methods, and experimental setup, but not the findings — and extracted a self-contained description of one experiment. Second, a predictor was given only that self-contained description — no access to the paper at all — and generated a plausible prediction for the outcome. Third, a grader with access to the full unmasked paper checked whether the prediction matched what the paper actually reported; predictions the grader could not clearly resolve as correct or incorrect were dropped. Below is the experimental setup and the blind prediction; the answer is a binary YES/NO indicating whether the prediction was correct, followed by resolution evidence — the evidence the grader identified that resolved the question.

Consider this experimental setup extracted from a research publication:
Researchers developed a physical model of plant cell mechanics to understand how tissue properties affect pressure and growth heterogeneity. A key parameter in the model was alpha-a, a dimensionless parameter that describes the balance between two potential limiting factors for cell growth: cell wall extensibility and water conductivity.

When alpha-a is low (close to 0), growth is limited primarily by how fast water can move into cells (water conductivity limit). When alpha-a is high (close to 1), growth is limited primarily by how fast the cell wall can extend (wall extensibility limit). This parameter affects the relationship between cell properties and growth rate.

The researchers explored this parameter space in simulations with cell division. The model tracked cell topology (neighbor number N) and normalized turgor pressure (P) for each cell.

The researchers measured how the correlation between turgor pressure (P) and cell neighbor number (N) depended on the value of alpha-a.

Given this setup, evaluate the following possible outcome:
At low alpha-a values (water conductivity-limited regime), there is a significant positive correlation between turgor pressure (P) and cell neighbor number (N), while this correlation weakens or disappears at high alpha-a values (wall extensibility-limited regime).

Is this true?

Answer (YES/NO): NO